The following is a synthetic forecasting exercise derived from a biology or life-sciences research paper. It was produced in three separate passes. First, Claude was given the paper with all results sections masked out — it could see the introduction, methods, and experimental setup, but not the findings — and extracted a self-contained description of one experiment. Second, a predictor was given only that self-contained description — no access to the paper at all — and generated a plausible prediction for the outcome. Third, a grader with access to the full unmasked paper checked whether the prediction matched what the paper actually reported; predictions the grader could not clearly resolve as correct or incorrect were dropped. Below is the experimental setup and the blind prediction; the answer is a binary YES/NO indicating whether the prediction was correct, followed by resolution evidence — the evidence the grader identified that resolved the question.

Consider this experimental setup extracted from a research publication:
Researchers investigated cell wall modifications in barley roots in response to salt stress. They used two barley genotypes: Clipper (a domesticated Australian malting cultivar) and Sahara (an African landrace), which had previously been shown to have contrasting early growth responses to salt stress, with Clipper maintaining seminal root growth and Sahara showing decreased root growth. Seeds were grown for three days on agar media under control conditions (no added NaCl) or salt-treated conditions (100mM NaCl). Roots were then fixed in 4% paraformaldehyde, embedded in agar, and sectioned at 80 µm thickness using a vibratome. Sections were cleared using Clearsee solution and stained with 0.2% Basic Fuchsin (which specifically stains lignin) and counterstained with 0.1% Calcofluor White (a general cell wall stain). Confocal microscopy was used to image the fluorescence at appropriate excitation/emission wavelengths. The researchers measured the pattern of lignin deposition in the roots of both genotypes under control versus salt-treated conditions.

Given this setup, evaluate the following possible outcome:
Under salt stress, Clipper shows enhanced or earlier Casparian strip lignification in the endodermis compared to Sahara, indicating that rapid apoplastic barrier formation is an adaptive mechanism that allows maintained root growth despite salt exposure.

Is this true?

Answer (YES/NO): YES